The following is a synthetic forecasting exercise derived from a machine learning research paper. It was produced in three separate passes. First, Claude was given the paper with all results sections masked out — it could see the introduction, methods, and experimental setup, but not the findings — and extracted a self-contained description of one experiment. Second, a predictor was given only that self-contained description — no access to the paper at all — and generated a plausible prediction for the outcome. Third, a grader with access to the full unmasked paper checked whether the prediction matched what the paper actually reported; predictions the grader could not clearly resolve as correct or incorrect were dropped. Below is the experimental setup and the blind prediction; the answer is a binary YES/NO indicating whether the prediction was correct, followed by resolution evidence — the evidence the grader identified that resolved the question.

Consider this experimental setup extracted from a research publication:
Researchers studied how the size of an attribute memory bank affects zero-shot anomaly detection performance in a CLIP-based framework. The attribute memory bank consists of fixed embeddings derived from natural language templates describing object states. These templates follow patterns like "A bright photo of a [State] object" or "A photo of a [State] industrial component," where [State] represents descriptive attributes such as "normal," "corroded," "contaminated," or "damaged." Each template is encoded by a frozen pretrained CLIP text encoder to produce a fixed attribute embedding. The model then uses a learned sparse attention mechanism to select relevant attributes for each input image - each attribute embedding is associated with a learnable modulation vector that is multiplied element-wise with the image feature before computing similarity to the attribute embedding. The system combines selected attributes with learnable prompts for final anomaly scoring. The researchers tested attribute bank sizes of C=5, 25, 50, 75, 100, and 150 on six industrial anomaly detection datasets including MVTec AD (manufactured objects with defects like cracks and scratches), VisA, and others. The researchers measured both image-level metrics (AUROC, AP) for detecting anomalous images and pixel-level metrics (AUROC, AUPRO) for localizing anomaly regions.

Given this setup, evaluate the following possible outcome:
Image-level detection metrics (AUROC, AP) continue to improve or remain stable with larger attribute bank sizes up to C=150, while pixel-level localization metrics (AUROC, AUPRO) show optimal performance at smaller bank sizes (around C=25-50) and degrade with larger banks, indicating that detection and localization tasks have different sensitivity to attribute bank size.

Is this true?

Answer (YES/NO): NO